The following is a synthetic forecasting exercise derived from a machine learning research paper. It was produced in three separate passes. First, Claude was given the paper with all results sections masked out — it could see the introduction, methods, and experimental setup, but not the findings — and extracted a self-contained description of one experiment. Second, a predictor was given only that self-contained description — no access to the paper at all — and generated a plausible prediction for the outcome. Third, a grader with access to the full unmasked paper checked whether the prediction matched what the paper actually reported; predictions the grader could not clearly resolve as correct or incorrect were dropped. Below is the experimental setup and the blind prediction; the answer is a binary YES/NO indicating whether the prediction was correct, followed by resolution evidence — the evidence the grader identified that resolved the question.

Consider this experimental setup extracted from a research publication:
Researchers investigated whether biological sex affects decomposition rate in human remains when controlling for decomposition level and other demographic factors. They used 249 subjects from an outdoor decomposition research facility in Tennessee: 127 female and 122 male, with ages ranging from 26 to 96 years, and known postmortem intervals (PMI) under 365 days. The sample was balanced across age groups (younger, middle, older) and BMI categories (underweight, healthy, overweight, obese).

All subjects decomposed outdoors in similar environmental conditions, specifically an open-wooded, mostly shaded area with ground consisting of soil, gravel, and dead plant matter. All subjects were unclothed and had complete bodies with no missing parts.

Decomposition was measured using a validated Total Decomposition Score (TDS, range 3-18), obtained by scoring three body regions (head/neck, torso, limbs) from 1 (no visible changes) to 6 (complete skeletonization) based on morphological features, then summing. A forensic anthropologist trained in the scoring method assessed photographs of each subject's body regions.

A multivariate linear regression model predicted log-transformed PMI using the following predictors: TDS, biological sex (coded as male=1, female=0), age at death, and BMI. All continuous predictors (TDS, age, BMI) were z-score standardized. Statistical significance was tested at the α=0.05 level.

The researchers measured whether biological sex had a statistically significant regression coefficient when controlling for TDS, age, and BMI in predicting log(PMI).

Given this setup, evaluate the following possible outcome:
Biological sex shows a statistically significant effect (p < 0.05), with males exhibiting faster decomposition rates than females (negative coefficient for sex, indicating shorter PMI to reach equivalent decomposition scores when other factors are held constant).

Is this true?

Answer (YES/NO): NO